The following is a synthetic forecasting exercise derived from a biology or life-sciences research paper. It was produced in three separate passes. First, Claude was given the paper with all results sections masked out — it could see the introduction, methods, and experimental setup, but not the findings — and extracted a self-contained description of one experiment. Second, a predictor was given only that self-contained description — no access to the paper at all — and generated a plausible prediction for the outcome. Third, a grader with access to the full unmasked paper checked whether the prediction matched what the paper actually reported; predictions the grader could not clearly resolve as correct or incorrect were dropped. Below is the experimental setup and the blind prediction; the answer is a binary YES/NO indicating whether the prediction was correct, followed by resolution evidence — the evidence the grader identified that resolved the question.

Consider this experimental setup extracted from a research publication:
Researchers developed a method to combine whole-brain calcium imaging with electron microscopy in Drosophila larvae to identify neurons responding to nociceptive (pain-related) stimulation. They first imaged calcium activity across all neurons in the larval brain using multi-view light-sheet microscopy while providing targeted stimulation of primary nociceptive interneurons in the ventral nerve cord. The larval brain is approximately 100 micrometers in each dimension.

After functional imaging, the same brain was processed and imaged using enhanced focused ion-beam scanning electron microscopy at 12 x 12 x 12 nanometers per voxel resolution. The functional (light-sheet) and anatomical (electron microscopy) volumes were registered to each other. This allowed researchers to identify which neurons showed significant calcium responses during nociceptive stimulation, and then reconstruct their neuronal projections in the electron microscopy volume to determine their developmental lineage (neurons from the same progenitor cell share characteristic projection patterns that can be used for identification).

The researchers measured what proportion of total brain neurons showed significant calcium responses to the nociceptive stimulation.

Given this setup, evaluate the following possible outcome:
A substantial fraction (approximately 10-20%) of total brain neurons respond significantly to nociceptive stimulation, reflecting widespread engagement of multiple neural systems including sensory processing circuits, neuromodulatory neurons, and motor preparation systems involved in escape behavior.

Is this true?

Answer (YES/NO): NO